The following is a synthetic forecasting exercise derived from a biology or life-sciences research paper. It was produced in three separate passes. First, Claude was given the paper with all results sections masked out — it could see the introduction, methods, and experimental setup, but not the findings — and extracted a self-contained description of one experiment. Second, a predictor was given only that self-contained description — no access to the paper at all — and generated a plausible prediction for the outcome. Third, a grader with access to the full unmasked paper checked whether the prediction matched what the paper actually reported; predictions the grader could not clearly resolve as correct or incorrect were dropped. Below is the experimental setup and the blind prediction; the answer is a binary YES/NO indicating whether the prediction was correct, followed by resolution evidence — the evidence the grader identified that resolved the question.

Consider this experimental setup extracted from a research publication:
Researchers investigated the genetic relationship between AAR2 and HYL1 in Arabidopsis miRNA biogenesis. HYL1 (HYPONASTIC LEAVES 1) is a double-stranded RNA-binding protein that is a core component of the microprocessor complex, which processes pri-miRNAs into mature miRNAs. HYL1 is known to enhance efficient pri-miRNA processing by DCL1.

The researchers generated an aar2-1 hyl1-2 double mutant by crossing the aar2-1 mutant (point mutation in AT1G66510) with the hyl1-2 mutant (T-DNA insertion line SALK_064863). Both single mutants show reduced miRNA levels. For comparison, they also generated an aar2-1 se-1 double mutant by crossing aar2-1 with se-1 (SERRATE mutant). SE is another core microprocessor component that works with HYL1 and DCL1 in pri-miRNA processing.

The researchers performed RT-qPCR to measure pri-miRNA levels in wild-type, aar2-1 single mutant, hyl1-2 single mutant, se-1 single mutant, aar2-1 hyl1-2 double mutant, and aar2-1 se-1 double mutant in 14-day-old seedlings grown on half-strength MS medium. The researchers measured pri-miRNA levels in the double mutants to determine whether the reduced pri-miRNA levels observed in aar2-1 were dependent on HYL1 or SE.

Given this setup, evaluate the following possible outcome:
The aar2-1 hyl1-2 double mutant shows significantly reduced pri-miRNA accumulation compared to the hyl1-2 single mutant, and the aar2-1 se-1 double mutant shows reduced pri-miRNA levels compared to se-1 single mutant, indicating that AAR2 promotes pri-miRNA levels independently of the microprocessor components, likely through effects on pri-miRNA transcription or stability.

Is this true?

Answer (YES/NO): NO